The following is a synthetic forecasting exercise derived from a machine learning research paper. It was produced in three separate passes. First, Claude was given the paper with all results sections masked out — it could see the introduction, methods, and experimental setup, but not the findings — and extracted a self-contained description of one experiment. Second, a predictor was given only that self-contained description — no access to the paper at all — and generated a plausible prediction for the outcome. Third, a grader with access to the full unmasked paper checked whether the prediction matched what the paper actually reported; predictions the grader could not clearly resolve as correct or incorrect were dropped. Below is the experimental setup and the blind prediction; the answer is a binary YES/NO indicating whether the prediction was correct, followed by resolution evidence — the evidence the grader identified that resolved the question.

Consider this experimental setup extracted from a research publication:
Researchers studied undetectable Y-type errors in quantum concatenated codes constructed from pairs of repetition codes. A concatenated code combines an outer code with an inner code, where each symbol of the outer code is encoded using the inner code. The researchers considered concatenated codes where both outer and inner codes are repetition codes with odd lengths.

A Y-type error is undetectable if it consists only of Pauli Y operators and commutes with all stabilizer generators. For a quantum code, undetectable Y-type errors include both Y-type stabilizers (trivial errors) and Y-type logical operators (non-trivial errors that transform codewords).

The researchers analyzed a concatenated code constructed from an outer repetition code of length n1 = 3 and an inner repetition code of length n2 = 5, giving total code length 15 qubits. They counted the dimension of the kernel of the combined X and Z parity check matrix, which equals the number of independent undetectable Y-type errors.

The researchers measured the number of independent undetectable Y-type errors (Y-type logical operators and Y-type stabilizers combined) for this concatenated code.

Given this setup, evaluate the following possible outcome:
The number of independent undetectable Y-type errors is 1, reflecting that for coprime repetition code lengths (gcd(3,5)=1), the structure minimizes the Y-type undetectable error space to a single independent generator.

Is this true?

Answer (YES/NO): YES